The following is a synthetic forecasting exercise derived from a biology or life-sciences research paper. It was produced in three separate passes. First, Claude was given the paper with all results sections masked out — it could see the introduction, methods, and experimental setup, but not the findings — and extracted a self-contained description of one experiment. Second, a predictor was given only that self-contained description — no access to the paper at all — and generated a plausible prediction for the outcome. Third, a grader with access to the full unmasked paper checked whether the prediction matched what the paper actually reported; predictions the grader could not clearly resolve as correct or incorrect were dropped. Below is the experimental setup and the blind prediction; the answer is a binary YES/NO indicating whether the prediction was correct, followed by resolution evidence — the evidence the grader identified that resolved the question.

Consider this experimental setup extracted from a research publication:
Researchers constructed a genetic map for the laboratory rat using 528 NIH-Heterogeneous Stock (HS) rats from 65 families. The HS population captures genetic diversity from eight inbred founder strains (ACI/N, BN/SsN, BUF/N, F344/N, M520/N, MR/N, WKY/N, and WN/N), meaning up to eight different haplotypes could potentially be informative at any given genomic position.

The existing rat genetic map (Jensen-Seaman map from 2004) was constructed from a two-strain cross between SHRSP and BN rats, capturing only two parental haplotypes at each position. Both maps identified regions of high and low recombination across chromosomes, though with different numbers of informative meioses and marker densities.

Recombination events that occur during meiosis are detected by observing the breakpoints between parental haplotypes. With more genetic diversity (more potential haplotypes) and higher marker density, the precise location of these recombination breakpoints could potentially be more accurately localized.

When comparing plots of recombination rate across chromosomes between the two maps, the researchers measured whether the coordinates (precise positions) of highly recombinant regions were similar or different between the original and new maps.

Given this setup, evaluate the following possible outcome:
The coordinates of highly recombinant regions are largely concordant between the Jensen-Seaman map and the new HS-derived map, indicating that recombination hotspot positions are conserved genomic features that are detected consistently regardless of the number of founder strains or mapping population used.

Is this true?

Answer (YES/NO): NO